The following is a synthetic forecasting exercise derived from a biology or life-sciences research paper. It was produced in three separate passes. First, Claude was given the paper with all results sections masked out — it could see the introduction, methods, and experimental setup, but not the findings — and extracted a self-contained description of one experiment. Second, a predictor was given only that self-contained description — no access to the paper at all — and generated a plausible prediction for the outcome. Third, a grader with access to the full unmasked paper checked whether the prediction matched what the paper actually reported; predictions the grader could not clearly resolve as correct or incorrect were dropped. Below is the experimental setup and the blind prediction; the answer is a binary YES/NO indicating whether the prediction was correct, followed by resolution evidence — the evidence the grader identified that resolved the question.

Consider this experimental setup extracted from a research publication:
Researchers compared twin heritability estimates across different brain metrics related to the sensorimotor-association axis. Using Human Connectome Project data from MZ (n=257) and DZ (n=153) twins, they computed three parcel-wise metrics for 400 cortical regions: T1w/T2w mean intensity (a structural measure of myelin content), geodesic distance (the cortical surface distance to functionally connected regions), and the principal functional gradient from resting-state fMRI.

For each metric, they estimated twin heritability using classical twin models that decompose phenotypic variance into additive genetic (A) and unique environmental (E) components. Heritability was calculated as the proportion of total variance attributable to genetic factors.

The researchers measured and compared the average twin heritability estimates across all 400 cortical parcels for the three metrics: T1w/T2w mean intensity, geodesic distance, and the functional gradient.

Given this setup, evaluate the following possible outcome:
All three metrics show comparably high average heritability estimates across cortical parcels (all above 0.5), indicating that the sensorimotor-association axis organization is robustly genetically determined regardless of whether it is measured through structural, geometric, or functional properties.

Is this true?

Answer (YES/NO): NO